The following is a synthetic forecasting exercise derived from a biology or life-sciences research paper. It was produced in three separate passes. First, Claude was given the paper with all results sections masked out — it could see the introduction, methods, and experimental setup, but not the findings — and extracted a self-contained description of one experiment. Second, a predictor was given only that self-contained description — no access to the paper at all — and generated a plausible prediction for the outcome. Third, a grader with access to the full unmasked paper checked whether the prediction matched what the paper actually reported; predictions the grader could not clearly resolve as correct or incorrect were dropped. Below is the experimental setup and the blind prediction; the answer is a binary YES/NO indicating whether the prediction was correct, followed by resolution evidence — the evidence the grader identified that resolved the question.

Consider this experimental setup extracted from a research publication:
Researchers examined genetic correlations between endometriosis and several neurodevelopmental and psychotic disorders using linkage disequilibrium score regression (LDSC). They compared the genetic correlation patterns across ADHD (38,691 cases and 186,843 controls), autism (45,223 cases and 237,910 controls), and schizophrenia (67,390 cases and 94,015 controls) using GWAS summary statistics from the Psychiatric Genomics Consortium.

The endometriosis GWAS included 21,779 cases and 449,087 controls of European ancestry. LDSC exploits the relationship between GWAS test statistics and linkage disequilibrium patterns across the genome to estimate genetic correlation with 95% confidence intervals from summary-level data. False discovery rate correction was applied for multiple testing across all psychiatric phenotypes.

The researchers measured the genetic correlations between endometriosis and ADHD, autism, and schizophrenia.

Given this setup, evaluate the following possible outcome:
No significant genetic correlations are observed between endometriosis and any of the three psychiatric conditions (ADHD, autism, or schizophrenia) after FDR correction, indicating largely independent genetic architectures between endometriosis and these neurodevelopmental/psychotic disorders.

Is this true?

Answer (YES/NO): NO